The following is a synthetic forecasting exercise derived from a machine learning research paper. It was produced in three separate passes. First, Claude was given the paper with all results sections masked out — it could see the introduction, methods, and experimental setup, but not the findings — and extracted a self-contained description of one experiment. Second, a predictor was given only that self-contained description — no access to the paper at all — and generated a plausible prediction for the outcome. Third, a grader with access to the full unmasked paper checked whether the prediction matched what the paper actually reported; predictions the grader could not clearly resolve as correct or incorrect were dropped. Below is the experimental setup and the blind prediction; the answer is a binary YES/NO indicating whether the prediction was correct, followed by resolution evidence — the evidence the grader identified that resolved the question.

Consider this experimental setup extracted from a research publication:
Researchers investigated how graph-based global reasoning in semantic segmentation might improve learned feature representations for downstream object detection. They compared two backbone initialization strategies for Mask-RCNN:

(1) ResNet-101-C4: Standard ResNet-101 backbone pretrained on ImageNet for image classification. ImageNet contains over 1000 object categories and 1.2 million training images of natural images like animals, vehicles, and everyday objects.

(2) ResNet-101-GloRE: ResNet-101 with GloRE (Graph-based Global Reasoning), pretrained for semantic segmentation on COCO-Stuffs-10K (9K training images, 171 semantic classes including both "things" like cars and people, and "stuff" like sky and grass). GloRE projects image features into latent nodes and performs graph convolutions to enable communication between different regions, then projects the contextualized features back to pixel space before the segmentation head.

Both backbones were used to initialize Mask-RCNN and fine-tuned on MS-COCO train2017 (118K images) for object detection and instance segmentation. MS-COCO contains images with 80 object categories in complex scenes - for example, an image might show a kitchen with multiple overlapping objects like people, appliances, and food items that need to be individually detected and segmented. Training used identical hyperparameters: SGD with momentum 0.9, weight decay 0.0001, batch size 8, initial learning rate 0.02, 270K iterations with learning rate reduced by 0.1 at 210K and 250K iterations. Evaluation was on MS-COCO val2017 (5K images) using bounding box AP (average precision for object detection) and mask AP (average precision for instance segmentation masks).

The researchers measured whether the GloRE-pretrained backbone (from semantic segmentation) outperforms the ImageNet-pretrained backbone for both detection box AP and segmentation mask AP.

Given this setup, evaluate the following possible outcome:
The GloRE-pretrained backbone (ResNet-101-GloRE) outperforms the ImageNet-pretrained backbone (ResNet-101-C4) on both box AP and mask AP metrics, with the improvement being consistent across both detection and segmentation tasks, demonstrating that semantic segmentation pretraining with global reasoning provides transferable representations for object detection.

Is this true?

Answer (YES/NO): NO